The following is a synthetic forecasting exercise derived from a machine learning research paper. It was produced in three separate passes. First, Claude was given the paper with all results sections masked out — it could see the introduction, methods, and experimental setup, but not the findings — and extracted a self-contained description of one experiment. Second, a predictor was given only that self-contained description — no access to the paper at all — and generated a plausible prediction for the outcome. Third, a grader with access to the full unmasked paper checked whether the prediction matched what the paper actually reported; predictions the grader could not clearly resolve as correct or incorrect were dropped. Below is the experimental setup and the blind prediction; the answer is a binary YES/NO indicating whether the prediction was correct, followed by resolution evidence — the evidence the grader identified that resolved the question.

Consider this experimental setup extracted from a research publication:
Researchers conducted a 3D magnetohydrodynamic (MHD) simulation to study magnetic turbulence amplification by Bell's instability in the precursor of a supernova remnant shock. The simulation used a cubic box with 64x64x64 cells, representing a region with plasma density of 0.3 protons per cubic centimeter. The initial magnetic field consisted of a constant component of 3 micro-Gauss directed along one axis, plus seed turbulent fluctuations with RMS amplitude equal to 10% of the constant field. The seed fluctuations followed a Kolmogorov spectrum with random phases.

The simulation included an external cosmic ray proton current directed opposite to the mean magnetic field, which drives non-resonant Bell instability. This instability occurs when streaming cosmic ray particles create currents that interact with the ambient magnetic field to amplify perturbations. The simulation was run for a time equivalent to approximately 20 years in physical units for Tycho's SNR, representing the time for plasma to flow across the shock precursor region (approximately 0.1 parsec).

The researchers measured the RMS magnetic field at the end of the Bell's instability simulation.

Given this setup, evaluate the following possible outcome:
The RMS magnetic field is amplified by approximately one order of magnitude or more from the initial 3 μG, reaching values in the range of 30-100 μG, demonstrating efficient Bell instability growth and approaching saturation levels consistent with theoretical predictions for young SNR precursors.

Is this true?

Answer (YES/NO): YES